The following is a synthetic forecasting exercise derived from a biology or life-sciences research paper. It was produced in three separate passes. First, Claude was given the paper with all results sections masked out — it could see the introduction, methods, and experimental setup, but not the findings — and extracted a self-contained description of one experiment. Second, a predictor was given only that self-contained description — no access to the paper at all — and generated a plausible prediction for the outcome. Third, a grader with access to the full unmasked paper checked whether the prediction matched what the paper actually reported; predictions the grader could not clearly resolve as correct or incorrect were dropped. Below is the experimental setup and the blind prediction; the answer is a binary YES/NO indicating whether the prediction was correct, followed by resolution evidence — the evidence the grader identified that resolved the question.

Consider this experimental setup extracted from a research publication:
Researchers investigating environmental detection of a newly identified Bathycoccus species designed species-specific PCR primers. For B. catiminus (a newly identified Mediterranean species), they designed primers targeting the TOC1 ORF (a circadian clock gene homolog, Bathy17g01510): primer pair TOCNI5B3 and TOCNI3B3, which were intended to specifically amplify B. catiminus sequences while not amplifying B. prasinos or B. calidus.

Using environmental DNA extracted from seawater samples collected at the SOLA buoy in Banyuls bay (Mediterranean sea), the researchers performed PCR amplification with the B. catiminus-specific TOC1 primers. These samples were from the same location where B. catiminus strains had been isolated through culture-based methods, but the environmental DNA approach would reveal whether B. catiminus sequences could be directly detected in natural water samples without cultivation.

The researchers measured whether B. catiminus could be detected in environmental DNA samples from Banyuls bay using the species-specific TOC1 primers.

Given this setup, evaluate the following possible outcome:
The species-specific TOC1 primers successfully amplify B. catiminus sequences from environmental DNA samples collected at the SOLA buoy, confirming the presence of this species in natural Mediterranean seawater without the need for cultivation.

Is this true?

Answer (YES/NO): YES